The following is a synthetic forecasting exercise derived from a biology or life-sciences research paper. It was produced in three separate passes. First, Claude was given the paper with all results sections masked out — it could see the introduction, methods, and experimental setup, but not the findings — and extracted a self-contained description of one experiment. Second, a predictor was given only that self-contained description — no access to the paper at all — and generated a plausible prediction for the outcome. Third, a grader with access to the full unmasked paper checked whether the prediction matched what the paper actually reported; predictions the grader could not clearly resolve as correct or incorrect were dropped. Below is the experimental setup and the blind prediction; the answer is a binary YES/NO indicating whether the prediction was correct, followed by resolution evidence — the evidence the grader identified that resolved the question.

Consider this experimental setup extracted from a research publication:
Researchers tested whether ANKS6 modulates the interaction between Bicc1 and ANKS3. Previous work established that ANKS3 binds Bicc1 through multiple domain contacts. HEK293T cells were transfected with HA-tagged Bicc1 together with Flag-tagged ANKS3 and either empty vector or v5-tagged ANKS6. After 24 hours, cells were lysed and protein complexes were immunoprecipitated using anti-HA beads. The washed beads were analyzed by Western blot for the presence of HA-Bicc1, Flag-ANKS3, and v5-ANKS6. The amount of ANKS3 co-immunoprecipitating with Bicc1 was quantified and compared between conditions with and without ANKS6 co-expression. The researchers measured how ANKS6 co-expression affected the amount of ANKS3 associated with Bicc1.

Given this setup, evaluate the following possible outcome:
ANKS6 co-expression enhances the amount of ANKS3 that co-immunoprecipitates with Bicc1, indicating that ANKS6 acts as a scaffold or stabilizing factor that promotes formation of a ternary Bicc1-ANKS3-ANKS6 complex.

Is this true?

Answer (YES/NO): NO